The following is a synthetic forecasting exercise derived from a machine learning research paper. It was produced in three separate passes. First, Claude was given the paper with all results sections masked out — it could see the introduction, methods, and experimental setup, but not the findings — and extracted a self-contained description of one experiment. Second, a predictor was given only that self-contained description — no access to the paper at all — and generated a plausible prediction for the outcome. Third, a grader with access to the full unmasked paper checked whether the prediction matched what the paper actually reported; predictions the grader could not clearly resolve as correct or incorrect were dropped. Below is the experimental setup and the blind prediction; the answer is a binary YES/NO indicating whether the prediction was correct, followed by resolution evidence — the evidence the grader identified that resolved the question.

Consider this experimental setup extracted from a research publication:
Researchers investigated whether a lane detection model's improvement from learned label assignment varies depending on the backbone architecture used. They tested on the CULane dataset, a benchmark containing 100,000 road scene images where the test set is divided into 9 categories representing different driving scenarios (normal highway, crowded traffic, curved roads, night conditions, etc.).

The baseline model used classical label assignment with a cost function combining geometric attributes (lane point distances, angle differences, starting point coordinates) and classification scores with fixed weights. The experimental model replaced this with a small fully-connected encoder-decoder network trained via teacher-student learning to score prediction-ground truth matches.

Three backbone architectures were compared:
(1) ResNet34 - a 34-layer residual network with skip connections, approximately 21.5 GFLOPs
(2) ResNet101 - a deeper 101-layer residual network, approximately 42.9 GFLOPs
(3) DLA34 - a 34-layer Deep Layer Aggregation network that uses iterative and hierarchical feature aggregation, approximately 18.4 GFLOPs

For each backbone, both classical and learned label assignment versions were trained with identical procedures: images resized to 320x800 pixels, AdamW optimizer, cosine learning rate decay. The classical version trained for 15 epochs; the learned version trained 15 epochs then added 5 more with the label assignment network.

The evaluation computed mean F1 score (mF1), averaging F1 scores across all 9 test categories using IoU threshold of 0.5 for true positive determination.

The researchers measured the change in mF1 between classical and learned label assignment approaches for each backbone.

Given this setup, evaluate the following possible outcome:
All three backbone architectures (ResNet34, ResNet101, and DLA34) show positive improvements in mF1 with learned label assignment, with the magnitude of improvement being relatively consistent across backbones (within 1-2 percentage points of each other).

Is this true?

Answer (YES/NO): NO